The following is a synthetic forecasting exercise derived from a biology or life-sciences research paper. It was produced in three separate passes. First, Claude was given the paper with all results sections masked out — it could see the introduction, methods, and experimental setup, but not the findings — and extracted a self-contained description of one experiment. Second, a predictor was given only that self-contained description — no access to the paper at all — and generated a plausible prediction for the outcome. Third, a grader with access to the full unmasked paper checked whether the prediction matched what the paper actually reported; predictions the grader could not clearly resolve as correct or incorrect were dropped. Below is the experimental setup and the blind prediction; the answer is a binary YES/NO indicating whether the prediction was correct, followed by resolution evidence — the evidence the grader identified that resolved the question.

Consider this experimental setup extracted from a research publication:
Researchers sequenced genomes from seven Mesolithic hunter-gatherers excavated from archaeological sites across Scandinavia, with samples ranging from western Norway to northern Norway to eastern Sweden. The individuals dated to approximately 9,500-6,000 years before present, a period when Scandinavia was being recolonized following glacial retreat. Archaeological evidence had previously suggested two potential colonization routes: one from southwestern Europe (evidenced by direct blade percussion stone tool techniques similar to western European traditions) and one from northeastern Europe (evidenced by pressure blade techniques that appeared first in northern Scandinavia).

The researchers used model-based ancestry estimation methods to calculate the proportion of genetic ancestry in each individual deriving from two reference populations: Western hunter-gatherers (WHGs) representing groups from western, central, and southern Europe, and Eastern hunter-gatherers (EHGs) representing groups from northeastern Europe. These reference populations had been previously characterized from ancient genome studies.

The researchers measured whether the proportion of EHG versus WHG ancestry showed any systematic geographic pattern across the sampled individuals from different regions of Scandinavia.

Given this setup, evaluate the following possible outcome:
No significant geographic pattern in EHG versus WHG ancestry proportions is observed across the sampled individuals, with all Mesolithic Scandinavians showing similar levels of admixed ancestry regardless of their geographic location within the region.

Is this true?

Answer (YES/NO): NO